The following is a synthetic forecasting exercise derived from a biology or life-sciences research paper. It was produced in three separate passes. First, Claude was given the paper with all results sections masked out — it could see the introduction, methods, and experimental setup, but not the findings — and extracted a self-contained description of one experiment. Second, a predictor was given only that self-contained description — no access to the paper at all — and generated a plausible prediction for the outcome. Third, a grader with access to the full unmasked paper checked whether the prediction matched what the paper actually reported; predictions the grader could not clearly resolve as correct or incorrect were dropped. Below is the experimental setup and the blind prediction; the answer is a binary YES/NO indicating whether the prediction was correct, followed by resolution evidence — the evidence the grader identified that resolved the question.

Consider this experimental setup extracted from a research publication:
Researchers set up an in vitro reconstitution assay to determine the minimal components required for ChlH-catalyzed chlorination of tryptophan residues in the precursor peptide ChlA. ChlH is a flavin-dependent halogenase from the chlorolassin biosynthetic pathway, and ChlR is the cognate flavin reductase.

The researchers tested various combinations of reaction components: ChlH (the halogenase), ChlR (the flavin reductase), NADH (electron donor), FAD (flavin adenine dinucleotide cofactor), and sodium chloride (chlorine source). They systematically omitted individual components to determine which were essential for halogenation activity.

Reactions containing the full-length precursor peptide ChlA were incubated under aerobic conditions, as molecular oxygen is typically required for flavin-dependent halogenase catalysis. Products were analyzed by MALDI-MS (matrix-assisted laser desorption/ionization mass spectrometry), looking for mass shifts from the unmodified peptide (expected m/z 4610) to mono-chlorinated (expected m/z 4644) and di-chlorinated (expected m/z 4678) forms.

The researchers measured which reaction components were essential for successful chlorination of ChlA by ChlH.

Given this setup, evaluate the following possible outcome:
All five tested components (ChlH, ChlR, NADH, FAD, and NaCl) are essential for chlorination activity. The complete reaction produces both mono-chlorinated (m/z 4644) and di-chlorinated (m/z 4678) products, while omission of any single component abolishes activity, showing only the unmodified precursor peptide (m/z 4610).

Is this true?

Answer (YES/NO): NO